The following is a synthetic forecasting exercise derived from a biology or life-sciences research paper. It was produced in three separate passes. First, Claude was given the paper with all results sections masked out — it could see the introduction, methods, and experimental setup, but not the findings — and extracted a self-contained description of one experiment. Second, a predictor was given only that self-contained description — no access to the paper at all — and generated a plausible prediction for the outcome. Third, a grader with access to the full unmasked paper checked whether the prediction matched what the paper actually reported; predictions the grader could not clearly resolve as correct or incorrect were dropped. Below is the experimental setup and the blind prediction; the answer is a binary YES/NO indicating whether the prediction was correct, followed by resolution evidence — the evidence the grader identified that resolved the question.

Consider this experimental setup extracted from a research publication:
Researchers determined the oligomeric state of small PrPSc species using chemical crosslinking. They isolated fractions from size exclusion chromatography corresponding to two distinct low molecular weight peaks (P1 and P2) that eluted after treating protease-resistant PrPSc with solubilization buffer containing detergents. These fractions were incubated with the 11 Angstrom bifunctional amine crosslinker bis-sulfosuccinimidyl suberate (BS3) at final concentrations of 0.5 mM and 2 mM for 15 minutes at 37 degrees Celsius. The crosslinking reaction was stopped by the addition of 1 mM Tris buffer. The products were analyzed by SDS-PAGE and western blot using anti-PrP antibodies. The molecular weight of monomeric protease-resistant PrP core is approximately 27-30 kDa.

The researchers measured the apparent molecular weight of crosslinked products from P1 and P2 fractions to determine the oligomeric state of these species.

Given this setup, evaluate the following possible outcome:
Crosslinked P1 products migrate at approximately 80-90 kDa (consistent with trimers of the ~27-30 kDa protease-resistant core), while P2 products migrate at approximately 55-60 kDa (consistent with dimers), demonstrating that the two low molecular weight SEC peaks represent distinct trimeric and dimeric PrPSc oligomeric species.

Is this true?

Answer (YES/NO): NO